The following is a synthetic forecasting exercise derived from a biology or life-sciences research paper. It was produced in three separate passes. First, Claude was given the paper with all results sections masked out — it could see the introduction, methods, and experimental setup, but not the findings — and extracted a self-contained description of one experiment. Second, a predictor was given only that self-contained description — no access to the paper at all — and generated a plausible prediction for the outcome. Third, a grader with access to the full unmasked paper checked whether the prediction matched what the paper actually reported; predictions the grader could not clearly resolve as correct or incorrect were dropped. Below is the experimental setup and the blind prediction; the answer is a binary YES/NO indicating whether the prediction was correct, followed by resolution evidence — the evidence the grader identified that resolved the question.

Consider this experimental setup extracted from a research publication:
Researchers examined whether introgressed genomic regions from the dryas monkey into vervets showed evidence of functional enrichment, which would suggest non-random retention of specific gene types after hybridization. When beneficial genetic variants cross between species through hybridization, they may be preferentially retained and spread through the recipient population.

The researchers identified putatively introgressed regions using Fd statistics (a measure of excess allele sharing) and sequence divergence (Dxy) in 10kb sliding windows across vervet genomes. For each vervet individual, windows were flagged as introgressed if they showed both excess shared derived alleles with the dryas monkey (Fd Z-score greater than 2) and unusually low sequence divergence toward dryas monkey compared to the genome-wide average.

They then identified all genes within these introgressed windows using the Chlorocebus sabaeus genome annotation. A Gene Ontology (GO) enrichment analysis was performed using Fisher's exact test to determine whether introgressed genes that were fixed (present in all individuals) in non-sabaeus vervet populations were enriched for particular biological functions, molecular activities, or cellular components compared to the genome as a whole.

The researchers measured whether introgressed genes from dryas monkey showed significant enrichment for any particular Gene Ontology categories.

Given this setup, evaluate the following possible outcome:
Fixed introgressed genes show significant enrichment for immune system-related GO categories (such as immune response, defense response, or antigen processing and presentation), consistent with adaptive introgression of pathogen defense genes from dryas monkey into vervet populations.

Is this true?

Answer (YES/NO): NO